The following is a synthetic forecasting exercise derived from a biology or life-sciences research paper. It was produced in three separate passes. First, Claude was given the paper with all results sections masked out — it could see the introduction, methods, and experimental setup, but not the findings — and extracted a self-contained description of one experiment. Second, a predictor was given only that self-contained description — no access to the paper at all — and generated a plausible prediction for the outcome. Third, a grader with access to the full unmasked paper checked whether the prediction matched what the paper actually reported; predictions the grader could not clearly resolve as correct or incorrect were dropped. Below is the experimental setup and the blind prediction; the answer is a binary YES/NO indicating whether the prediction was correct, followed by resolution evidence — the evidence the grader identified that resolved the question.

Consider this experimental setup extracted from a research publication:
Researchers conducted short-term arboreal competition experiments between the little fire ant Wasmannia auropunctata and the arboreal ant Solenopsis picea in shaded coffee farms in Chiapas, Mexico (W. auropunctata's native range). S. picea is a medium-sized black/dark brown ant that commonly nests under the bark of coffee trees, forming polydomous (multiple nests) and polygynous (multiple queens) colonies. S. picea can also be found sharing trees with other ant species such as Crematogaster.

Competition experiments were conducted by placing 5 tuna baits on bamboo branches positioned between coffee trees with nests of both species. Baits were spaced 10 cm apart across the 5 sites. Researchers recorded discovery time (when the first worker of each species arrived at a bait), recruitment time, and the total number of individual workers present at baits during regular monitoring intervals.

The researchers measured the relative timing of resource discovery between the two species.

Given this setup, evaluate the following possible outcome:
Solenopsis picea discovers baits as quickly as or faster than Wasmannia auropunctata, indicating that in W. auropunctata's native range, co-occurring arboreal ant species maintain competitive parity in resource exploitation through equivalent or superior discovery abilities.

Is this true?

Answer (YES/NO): YES